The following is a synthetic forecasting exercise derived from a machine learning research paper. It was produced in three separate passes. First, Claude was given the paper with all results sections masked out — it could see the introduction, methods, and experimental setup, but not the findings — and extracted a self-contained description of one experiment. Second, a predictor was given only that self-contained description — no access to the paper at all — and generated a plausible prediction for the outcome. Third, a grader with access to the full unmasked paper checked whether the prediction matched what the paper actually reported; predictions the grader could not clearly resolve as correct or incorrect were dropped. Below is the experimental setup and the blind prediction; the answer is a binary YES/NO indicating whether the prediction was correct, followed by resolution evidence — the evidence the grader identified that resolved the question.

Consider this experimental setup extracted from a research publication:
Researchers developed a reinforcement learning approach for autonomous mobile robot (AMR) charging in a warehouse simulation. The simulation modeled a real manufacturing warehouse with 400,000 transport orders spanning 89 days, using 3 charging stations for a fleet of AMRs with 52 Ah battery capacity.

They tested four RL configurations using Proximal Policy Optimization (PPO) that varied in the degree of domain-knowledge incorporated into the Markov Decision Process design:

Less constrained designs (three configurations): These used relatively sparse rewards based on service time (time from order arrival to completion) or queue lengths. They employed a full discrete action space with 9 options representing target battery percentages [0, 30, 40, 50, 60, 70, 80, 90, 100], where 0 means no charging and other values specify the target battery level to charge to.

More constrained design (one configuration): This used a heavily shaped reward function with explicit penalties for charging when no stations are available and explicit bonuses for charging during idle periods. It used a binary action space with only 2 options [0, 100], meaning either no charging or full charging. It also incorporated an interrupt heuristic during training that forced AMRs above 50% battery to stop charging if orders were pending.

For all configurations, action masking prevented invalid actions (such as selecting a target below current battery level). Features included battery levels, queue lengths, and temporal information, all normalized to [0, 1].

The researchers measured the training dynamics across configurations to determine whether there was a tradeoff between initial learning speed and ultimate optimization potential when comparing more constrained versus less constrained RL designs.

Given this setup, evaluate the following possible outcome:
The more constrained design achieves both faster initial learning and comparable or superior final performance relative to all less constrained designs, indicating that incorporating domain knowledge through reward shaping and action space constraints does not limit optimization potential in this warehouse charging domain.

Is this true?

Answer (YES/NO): NO